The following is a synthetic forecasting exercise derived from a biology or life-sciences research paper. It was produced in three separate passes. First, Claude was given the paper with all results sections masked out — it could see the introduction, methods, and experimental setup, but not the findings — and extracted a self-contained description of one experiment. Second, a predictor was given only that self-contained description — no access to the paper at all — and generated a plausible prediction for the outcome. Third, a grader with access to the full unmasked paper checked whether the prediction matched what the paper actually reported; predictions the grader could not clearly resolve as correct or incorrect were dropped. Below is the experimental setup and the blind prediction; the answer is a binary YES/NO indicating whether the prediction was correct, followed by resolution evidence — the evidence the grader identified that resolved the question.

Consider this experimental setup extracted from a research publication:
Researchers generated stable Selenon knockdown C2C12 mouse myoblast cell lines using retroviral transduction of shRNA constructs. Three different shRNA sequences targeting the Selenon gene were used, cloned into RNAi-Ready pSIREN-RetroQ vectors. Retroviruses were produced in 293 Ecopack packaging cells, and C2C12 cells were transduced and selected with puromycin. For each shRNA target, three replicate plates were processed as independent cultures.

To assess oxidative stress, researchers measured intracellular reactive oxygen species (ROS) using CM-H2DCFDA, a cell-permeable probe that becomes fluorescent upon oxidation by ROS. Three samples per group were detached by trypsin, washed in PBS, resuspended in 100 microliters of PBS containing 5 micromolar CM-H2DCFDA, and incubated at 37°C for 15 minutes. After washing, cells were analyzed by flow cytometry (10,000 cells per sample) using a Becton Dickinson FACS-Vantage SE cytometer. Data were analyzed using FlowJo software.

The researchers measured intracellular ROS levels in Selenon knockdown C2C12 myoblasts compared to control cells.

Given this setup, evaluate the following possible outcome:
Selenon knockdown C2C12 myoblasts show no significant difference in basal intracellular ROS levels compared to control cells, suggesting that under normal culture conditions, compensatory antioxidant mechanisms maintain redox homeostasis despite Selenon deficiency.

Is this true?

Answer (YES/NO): NO